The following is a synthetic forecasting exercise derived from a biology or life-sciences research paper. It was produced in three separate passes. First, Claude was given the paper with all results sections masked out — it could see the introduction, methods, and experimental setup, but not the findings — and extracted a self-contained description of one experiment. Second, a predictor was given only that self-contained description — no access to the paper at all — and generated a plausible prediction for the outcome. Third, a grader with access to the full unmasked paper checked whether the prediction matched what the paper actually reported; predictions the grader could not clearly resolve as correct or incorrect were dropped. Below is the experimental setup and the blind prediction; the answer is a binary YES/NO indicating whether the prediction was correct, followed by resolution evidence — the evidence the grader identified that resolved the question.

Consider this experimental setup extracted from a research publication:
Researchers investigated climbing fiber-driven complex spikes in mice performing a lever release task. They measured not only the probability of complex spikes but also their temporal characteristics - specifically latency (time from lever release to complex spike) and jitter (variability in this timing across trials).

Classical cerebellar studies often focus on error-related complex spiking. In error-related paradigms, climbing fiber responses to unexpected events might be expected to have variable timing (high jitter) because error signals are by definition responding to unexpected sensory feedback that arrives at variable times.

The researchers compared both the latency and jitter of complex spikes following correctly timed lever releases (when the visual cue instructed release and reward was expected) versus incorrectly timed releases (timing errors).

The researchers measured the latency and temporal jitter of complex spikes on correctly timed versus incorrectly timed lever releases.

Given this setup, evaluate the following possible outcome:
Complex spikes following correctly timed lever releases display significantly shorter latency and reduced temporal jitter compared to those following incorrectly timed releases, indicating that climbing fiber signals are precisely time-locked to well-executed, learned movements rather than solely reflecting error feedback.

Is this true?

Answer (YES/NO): YES